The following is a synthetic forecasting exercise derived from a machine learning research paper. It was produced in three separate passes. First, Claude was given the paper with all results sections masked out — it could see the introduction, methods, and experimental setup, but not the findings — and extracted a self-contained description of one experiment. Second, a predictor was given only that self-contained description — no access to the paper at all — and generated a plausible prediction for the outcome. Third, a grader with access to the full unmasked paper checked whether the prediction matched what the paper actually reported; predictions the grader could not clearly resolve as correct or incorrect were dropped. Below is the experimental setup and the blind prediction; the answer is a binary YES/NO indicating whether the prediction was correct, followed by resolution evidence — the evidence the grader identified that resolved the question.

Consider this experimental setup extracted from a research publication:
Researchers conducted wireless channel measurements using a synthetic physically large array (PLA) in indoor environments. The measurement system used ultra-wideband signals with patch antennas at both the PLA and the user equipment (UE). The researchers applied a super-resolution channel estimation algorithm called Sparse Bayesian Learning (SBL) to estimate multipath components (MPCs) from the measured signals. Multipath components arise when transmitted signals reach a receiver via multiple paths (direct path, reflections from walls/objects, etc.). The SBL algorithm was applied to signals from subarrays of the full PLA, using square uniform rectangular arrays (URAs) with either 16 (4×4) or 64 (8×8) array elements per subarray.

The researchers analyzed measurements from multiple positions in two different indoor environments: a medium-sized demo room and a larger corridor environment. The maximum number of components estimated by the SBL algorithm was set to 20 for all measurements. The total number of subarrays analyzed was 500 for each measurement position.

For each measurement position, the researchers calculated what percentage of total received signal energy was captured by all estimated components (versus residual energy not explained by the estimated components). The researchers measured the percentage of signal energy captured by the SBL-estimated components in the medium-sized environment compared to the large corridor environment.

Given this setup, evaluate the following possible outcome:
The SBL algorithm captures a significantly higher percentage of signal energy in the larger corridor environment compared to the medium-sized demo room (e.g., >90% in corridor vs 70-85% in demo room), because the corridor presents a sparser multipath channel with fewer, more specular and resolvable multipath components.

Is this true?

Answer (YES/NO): NO